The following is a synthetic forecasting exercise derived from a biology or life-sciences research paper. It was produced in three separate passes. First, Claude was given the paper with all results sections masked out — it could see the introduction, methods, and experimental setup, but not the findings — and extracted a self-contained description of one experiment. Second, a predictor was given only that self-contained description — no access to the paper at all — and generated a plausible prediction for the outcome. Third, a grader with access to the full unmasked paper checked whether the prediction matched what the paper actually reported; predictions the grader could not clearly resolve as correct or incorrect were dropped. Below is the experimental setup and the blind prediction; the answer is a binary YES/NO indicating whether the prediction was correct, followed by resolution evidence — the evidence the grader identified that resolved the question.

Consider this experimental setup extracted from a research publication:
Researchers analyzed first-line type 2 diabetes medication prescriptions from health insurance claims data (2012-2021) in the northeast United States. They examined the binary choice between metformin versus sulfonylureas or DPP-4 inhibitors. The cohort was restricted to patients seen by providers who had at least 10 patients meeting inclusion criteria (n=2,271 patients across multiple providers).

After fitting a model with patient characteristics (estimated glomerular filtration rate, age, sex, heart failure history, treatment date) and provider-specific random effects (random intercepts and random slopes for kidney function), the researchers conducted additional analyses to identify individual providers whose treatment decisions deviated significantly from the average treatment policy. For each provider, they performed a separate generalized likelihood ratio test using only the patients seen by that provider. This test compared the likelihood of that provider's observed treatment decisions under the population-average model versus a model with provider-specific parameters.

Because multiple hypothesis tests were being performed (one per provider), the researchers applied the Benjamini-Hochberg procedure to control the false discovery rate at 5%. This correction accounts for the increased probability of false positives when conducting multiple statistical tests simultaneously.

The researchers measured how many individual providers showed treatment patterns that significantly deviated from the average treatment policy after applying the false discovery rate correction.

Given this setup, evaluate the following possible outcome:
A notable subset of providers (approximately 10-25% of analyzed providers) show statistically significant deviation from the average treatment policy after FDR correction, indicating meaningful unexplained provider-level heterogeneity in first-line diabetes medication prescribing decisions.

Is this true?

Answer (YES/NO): NO